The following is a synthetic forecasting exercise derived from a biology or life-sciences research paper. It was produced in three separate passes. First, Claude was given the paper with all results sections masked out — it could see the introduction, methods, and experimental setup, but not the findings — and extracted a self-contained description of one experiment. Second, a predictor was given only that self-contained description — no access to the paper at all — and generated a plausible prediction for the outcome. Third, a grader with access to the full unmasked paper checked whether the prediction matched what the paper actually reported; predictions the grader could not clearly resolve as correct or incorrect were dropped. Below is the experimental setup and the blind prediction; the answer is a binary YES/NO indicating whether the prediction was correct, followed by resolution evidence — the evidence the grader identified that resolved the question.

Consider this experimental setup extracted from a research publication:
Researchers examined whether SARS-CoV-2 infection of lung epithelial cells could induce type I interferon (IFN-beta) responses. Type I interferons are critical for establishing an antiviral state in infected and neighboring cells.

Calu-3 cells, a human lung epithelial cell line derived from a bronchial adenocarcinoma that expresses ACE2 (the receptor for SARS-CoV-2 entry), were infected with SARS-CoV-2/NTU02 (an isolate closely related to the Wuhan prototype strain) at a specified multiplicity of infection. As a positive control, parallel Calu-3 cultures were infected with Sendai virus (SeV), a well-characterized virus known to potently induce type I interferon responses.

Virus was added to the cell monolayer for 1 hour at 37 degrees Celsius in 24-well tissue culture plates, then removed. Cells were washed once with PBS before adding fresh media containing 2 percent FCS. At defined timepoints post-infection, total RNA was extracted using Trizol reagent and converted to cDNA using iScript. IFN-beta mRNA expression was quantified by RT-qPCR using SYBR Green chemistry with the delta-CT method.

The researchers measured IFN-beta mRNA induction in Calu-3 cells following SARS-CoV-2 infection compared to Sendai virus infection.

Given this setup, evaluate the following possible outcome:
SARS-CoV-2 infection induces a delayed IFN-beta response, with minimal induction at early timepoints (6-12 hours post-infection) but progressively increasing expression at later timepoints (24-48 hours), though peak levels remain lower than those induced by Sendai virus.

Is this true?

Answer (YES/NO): NO